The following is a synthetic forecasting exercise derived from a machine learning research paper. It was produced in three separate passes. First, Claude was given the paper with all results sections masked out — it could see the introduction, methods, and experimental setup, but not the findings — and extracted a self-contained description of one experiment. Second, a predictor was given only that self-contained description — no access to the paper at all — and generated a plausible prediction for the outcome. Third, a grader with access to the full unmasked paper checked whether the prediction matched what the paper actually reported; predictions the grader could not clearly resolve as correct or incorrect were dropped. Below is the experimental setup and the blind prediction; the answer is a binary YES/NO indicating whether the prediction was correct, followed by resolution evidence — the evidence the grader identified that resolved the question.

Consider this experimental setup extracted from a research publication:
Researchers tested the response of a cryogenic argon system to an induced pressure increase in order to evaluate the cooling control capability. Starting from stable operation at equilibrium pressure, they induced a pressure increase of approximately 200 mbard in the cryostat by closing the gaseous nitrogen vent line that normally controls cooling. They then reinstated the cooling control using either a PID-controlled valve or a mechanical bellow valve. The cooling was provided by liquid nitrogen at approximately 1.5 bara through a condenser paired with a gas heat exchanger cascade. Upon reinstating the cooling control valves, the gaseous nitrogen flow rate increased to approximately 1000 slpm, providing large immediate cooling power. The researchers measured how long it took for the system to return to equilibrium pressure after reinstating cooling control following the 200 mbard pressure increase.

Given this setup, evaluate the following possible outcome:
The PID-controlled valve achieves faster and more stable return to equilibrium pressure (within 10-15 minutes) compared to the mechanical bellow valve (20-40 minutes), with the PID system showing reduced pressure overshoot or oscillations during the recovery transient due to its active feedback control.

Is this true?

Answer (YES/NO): NO